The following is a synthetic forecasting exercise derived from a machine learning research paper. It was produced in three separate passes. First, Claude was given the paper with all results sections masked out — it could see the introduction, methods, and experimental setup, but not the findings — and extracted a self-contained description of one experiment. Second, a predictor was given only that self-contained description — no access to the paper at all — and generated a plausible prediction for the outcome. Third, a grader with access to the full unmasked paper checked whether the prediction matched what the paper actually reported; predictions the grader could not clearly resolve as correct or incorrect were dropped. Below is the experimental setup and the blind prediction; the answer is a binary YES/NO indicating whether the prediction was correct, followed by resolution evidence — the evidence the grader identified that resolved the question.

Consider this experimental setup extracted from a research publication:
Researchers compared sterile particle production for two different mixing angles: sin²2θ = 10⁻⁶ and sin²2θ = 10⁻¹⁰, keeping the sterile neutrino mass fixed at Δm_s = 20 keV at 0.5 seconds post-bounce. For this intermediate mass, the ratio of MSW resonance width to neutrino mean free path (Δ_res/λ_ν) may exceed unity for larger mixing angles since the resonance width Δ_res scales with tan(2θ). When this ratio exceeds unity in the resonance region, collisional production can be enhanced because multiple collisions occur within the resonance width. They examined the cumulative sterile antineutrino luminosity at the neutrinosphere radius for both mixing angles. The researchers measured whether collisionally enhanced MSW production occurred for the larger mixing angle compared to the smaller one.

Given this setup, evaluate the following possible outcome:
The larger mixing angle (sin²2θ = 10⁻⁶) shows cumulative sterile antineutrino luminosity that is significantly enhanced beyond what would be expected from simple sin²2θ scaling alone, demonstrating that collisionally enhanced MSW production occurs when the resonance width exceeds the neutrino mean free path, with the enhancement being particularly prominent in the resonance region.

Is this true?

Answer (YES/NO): YES